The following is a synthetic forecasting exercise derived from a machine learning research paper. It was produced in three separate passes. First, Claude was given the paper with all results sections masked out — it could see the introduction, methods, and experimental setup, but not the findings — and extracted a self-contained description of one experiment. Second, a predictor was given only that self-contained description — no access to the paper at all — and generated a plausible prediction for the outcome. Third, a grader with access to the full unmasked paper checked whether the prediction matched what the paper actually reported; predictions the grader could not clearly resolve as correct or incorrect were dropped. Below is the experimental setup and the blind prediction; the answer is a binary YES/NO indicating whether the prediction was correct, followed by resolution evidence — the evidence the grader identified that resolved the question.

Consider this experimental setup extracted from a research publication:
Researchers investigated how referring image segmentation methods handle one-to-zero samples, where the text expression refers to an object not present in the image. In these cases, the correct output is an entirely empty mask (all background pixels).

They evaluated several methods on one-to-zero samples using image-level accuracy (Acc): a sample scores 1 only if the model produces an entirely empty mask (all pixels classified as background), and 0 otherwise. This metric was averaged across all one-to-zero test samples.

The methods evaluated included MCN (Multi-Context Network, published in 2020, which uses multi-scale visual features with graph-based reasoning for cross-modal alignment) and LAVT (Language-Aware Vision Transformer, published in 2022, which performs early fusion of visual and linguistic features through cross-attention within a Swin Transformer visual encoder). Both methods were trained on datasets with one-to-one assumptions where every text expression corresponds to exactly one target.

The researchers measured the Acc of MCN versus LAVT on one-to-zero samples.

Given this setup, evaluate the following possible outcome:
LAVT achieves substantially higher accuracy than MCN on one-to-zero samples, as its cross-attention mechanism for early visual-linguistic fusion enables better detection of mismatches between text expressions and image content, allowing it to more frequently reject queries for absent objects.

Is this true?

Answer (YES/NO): NO